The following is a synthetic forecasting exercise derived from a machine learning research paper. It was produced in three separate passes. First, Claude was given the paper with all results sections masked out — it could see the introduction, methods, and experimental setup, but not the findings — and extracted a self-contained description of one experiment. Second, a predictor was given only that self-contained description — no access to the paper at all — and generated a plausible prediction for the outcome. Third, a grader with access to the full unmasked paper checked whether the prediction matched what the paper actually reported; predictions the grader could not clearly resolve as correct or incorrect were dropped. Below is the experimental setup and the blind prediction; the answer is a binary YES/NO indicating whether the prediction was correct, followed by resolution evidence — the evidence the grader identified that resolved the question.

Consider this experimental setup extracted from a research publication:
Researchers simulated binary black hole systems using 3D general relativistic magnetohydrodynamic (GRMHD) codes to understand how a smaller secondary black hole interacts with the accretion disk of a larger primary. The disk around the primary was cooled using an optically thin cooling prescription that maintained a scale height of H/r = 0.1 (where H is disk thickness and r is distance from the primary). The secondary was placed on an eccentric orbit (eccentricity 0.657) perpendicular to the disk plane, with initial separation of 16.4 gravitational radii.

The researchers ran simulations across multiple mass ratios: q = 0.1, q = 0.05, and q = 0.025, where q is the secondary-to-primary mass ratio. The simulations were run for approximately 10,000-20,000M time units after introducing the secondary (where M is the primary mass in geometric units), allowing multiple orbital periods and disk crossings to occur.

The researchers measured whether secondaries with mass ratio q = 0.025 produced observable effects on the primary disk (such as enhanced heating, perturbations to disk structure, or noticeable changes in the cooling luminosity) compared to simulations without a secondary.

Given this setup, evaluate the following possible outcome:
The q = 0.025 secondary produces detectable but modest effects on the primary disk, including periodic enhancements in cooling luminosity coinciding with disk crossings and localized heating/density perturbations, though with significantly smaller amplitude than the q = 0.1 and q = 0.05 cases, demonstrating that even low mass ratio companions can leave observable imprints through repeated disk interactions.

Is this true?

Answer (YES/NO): YES